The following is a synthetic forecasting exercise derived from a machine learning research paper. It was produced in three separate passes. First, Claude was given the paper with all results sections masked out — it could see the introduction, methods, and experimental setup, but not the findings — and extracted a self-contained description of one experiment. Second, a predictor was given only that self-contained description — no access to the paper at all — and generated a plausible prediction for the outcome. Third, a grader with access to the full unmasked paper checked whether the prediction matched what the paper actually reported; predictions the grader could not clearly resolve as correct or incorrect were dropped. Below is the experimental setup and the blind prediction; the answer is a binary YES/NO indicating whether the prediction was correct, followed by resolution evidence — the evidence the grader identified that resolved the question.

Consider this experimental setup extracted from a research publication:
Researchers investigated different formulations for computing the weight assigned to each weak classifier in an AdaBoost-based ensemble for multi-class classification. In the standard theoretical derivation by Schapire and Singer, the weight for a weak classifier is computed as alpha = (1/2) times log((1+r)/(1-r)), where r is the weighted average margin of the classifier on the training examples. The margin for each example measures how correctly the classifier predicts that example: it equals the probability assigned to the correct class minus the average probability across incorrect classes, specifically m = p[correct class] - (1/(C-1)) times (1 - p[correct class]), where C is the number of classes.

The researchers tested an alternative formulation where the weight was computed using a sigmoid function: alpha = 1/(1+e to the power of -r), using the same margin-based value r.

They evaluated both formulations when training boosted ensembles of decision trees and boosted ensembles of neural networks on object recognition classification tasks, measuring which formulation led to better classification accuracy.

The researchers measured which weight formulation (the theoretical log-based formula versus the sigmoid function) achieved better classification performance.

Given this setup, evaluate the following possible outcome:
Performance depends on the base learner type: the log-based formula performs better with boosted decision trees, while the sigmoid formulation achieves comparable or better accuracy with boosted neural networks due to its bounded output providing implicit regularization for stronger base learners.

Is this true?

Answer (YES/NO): NO